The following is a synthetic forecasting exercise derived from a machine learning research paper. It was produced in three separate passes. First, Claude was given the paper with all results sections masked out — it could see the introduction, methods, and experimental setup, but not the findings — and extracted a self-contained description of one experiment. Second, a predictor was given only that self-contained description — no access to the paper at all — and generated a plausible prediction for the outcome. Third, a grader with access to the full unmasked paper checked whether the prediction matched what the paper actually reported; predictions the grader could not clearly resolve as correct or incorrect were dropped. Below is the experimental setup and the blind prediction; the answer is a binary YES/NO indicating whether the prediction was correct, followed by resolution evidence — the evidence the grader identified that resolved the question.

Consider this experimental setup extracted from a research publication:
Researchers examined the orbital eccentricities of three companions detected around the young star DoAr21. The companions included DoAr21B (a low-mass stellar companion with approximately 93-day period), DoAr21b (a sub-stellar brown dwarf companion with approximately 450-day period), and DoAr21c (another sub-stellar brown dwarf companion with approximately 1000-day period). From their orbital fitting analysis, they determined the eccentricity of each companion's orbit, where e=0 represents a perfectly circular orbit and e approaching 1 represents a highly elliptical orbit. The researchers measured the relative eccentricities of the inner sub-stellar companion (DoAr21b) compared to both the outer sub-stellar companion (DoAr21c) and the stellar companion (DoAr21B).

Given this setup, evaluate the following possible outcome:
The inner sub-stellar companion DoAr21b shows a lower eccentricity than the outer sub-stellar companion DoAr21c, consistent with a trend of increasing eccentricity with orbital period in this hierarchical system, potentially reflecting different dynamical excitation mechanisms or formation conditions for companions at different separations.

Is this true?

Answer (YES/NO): NO